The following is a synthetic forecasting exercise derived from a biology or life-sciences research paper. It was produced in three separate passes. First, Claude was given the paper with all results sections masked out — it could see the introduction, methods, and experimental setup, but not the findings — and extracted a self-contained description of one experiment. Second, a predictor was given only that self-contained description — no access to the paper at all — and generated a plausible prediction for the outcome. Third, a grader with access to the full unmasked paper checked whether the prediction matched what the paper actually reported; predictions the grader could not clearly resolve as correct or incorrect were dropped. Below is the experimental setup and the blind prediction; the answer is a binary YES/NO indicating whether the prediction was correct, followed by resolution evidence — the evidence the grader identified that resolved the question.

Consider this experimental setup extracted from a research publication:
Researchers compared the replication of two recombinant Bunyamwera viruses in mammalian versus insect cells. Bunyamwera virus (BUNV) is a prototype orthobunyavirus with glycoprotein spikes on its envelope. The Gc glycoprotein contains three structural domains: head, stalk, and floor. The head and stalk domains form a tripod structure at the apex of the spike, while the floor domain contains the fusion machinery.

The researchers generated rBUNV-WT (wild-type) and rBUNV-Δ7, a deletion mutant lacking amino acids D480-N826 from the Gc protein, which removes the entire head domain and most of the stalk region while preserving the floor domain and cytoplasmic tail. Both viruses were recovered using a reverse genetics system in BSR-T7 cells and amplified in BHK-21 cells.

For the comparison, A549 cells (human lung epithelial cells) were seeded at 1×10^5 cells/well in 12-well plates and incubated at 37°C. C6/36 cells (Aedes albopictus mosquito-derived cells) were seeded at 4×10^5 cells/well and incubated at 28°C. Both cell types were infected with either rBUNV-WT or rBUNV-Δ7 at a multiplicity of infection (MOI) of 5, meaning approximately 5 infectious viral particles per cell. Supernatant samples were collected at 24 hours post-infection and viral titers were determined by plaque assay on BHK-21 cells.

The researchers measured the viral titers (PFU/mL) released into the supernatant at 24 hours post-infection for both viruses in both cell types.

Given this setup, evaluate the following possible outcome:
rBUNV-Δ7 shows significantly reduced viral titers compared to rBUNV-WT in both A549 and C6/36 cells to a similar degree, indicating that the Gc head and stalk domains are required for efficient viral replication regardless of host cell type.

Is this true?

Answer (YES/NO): NO